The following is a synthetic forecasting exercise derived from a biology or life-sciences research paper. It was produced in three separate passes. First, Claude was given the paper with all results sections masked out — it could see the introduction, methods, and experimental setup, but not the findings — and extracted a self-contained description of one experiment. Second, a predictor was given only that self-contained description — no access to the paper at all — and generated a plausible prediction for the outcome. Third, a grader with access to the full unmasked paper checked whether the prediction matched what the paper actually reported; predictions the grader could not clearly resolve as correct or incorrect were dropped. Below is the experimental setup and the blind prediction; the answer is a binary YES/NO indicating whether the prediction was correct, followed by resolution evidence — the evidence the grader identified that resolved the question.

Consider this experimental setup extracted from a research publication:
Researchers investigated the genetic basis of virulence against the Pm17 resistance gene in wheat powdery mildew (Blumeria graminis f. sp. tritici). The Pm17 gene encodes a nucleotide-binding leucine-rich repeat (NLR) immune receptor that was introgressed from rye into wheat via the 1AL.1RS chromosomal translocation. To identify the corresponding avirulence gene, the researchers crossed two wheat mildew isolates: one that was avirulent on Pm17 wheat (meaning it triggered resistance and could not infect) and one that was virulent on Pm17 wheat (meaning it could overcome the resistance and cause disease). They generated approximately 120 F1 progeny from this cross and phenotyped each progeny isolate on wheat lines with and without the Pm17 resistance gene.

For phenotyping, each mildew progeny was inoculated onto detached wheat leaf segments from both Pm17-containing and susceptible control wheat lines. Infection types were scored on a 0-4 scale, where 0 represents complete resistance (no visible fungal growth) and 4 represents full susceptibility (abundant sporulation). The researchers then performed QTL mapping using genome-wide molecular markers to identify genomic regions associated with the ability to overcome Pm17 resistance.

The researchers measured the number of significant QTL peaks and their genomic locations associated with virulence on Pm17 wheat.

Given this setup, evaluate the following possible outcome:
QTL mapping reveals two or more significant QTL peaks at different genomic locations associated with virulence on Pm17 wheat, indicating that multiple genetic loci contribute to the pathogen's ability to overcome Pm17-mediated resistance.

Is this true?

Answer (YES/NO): NO